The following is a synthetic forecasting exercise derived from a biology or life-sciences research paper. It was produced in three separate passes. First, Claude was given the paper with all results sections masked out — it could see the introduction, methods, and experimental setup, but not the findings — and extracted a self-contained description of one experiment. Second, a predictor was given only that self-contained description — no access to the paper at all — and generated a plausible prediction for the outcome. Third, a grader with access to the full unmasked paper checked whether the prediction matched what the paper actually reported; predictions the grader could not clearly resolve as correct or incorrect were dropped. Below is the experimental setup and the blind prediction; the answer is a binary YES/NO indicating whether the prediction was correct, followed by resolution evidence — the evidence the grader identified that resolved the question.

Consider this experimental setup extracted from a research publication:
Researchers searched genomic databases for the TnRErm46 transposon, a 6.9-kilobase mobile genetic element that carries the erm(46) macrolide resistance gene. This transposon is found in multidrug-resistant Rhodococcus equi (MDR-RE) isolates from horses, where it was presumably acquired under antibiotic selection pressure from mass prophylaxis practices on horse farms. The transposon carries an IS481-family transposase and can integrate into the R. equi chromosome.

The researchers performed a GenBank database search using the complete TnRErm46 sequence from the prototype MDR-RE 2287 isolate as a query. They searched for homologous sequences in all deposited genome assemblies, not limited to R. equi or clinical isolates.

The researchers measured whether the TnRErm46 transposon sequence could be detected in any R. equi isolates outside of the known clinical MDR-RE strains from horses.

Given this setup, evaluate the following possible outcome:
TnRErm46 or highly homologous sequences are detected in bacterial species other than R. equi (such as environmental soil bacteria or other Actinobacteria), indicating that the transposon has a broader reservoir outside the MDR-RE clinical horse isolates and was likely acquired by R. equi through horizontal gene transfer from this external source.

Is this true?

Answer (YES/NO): NO